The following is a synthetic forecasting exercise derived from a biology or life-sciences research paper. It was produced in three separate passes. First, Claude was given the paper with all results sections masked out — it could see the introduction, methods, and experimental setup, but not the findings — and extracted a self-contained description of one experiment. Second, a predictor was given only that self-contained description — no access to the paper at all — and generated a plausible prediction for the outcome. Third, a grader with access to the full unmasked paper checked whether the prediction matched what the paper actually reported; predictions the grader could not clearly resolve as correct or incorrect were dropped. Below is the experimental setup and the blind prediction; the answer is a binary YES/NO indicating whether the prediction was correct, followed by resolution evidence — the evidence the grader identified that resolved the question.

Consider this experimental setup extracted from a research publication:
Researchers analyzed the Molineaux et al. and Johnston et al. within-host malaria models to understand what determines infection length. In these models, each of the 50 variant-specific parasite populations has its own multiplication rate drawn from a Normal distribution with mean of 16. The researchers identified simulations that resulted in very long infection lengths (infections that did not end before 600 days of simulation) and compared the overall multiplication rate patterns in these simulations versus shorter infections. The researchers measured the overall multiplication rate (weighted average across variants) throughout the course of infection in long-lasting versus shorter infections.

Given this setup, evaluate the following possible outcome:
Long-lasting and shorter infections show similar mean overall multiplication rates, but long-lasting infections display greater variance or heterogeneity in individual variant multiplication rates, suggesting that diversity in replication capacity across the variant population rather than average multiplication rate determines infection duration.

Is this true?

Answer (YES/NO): NO